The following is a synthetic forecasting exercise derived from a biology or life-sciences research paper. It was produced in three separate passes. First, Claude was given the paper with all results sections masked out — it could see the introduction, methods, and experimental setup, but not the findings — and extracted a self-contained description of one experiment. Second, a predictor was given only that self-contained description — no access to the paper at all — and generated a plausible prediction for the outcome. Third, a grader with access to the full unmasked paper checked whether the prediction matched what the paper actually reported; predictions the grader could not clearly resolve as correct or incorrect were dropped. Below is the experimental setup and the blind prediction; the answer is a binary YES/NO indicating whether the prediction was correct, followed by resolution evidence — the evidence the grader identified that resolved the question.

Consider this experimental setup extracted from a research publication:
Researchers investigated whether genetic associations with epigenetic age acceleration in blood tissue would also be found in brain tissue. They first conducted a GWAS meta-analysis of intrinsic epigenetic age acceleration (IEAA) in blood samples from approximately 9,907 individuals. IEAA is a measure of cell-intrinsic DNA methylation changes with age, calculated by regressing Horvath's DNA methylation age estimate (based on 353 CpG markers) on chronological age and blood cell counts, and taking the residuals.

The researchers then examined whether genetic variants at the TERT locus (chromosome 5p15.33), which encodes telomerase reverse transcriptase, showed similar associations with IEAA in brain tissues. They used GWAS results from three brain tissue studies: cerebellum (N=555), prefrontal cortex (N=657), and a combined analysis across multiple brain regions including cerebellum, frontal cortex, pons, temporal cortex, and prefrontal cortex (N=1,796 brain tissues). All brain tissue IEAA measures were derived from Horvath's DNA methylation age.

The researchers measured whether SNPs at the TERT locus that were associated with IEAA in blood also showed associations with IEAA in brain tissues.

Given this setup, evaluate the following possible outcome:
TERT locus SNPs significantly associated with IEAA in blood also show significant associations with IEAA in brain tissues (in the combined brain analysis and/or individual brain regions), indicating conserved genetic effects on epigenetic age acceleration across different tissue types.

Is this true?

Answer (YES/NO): NO